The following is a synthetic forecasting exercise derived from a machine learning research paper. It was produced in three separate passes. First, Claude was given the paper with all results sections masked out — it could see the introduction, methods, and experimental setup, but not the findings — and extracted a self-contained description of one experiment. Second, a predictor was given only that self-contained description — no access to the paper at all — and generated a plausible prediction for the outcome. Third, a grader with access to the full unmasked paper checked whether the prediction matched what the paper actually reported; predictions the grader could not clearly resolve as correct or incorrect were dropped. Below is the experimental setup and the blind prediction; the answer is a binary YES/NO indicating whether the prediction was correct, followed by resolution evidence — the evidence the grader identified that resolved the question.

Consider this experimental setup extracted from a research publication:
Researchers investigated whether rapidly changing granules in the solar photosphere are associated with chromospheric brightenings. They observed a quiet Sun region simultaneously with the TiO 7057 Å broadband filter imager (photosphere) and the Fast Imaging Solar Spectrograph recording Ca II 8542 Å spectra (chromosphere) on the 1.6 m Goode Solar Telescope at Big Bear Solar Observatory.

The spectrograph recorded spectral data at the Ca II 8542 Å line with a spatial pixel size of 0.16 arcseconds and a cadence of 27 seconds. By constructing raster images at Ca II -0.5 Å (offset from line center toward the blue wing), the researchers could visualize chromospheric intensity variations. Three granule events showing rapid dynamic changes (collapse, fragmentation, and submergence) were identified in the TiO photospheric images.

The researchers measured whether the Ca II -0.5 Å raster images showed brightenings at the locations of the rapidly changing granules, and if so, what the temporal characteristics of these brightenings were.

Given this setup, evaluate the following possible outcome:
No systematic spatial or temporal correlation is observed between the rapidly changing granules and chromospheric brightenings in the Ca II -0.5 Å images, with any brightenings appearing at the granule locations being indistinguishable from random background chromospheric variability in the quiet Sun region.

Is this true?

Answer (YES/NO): NO